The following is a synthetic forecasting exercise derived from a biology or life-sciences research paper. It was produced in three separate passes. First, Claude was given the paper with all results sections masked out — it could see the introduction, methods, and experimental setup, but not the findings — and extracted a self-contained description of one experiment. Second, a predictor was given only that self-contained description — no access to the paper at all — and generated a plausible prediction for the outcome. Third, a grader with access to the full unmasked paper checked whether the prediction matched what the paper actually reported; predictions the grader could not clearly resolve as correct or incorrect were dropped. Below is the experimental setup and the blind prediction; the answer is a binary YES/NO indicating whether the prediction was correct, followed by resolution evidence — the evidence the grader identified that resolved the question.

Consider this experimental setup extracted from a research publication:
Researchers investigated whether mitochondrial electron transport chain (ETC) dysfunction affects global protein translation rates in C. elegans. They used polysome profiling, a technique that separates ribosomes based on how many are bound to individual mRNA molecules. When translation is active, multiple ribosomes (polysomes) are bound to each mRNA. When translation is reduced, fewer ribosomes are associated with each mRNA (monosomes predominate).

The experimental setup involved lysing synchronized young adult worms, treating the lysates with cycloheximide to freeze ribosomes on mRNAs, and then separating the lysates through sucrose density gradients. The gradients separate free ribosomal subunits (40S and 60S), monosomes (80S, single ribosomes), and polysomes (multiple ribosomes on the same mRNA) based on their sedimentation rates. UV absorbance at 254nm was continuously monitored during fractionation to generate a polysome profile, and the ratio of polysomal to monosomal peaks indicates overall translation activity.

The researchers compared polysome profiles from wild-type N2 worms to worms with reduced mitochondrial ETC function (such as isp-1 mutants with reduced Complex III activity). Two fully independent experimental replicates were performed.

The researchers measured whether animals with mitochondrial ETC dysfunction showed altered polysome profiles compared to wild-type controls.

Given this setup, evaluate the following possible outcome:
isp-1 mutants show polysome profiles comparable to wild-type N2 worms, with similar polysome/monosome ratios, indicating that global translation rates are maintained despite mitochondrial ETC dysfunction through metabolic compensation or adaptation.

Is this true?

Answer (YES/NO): NO